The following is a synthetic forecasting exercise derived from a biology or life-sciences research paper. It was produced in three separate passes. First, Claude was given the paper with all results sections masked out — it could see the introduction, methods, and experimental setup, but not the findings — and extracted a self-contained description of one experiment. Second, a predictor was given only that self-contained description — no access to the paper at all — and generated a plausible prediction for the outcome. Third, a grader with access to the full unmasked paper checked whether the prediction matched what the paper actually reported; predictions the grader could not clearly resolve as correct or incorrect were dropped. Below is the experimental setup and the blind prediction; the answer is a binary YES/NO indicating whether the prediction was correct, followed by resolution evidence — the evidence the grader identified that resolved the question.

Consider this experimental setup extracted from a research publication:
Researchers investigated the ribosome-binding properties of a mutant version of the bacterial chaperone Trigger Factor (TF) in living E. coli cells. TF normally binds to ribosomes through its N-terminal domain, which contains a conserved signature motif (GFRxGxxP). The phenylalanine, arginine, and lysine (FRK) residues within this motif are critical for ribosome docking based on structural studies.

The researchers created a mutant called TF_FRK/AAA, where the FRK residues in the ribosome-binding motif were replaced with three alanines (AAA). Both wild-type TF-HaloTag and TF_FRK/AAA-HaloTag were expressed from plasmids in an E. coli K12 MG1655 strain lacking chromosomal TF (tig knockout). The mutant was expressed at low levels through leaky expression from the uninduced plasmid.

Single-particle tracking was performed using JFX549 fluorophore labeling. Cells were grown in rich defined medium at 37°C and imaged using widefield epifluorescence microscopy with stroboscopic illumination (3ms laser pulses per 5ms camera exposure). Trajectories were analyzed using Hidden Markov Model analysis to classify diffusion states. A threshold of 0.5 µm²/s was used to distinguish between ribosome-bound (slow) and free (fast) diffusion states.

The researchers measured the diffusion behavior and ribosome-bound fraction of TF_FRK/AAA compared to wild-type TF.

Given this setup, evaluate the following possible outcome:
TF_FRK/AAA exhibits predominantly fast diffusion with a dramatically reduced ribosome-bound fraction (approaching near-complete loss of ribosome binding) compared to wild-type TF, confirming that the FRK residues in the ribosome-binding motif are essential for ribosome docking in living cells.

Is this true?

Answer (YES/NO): NO